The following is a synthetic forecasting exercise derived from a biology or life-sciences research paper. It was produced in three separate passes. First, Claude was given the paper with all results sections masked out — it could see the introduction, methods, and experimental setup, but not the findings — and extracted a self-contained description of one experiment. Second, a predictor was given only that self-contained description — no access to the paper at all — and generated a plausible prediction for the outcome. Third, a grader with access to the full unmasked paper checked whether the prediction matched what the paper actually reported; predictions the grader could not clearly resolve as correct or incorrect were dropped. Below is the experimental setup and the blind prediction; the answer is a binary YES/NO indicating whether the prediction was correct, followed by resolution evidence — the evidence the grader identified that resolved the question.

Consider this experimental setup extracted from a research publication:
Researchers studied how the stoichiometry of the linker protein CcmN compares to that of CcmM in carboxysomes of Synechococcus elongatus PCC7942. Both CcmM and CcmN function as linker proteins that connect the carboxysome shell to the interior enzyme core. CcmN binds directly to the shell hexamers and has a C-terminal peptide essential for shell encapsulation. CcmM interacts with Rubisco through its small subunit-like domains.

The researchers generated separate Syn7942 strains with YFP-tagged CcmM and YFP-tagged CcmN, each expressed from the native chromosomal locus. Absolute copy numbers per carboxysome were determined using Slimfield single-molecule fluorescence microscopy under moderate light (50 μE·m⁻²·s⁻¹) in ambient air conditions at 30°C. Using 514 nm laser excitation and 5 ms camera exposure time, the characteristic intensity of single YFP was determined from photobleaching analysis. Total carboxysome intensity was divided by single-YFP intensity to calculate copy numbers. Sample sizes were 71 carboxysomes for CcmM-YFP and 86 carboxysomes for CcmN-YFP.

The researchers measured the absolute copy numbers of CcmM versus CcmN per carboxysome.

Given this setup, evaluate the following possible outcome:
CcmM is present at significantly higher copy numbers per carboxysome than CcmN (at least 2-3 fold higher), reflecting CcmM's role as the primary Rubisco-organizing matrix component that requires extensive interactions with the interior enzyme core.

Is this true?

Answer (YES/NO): YES